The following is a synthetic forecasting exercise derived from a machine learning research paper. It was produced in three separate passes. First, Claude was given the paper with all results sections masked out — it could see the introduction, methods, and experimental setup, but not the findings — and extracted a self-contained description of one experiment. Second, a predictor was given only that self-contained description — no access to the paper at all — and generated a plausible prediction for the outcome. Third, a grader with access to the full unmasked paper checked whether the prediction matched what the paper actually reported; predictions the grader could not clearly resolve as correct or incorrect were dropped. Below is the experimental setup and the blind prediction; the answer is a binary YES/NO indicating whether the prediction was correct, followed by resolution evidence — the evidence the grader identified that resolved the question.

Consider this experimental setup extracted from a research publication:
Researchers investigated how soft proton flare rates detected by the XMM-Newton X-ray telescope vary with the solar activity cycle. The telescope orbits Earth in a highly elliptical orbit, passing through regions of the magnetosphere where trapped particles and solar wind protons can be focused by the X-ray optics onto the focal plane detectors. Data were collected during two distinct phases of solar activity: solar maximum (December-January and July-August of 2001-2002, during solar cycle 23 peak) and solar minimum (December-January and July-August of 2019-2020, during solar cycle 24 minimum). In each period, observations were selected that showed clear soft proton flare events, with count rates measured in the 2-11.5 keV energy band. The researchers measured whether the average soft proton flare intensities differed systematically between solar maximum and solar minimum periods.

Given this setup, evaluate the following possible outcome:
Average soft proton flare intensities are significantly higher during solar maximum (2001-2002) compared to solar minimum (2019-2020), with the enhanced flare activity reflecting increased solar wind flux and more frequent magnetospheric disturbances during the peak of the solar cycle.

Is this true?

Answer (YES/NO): NO